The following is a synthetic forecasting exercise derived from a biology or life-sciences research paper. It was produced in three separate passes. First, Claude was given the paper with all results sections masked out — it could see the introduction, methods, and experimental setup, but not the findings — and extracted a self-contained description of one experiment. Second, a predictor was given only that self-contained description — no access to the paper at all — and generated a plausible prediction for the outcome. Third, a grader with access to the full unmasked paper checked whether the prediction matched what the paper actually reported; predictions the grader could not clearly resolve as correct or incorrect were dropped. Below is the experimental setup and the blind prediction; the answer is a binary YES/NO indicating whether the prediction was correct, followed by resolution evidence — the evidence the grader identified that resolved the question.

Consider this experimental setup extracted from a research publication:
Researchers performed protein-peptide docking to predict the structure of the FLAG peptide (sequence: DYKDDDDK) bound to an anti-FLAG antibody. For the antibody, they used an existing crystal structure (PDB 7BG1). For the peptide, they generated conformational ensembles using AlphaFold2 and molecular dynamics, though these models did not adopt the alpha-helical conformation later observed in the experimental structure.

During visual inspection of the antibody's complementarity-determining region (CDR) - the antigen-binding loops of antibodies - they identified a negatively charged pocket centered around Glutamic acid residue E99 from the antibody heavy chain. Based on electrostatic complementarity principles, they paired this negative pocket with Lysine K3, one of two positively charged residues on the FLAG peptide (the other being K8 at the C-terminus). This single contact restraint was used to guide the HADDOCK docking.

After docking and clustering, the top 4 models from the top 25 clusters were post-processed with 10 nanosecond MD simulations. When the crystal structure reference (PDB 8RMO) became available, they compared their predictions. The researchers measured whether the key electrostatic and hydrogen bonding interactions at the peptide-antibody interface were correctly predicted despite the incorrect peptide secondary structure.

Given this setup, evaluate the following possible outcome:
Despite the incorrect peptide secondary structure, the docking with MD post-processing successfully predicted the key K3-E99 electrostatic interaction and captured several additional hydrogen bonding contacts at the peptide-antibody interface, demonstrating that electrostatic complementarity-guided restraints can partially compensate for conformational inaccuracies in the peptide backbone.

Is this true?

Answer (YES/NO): NO